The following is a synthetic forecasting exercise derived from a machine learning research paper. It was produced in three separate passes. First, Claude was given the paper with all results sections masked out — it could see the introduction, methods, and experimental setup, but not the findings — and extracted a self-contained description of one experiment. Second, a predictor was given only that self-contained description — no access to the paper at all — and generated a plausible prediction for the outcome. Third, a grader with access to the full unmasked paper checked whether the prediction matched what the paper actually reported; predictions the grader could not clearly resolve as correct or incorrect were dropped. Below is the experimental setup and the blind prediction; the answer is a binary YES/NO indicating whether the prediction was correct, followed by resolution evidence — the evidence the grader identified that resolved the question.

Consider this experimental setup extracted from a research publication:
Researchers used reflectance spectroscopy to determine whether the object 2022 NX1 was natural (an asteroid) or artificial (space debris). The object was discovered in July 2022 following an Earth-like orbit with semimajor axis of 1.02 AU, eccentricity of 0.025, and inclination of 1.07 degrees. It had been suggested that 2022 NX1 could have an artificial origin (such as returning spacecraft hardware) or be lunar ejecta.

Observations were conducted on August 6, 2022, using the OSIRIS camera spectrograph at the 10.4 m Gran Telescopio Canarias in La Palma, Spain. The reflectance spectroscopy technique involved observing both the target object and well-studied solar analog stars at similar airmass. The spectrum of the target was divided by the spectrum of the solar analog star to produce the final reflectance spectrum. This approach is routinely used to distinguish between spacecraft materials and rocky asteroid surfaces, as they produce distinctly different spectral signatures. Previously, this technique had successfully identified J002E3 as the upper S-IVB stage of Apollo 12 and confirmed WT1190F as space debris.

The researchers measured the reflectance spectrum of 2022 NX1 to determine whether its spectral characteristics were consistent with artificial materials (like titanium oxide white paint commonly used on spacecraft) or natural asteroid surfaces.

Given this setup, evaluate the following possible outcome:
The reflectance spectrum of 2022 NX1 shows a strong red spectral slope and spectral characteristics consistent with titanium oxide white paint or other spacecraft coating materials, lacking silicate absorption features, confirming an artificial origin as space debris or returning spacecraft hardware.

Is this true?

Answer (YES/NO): NO